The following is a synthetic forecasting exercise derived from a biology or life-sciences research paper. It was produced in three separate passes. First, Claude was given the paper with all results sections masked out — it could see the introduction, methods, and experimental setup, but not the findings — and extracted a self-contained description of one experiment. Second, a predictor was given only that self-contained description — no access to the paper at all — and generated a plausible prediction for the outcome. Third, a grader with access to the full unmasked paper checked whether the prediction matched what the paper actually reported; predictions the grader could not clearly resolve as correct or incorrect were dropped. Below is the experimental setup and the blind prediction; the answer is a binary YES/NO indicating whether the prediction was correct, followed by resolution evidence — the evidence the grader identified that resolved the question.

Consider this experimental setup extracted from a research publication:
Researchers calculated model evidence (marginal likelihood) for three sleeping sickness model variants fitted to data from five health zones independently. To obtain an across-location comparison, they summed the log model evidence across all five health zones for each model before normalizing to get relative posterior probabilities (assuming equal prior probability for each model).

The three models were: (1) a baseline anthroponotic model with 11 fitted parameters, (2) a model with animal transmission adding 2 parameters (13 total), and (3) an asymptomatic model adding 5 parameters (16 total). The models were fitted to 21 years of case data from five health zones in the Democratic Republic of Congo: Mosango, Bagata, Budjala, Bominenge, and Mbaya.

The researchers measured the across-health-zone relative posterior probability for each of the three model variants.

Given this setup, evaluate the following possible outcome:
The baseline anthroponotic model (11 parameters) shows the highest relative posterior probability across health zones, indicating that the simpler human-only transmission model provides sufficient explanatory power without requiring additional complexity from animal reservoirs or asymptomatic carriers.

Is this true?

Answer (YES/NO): YES